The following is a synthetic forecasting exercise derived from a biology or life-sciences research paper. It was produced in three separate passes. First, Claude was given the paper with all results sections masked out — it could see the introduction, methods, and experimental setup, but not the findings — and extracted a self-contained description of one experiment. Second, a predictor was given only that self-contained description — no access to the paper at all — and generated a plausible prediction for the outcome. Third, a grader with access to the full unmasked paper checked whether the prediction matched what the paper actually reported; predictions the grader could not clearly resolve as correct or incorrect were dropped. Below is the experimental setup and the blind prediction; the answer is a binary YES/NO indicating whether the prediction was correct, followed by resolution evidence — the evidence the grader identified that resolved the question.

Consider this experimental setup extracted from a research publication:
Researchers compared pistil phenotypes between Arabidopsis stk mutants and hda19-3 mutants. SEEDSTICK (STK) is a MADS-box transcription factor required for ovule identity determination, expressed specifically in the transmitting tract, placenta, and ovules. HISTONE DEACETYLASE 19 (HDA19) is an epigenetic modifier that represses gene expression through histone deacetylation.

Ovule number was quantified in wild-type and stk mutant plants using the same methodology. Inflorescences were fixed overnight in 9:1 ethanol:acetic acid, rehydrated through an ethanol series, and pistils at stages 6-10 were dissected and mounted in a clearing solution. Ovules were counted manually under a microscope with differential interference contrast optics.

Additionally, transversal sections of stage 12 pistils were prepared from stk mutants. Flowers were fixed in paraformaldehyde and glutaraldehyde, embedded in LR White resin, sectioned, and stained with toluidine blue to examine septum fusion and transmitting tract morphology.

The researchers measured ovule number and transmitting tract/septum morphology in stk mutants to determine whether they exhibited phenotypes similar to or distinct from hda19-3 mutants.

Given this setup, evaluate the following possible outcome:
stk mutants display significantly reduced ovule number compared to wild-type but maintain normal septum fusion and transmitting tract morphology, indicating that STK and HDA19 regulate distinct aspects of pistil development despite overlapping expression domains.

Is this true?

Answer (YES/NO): NO